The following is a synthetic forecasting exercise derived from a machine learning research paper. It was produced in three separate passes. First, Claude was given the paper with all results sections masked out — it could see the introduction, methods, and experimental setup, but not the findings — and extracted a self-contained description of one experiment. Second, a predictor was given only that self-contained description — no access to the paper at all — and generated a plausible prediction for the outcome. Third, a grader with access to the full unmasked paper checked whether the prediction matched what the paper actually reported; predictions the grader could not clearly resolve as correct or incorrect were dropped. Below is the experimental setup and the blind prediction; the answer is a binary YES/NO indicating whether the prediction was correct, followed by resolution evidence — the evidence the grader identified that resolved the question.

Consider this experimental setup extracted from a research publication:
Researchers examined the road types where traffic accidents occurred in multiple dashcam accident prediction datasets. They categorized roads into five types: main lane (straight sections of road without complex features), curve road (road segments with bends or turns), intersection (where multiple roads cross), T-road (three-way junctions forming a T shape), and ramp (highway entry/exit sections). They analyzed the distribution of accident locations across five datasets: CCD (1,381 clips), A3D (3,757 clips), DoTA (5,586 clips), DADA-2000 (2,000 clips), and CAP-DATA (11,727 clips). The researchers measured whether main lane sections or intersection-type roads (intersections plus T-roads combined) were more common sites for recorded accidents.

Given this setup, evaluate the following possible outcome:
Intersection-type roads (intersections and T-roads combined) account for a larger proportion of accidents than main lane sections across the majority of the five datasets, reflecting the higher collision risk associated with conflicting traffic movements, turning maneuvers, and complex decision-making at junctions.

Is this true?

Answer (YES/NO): NO